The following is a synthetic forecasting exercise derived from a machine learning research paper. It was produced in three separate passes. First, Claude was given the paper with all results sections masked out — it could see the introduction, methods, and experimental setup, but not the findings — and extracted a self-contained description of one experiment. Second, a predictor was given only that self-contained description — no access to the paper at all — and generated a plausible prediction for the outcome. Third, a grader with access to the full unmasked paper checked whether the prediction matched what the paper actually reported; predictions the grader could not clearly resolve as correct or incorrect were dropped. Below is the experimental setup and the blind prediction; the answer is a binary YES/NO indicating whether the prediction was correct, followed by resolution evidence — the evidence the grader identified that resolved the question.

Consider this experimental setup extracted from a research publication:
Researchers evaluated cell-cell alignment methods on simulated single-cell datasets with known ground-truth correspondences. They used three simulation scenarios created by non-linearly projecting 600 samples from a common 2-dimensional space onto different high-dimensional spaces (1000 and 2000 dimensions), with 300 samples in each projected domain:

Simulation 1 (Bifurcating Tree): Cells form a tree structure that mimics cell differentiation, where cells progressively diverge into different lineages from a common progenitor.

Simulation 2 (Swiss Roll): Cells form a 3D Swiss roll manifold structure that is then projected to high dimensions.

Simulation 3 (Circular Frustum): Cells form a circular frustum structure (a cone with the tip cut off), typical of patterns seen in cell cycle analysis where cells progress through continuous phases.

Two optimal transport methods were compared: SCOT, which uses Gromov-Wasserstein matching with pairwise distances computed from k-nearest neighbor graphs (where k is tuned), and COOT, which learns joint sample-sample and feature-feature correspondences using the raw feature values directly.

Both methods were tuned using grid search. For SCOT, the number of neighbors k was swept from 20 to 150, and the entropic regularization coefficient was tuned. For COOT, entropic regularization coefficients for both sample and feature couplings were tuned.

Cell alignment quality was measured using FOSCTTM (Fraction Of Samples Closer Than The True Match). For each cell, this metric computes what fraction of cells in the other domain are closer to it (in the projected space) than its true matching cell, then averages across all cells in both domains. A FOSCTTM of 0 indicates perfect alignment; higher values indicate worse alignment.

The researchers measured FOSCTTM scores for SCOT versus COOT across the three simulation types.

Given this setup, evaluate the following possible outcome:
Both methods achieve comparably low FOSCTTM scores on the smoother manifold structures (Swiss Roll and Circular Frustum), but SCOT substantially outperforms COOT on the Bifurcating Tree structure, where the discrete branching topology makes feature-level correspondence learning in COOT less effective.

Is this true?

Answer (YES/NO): NO